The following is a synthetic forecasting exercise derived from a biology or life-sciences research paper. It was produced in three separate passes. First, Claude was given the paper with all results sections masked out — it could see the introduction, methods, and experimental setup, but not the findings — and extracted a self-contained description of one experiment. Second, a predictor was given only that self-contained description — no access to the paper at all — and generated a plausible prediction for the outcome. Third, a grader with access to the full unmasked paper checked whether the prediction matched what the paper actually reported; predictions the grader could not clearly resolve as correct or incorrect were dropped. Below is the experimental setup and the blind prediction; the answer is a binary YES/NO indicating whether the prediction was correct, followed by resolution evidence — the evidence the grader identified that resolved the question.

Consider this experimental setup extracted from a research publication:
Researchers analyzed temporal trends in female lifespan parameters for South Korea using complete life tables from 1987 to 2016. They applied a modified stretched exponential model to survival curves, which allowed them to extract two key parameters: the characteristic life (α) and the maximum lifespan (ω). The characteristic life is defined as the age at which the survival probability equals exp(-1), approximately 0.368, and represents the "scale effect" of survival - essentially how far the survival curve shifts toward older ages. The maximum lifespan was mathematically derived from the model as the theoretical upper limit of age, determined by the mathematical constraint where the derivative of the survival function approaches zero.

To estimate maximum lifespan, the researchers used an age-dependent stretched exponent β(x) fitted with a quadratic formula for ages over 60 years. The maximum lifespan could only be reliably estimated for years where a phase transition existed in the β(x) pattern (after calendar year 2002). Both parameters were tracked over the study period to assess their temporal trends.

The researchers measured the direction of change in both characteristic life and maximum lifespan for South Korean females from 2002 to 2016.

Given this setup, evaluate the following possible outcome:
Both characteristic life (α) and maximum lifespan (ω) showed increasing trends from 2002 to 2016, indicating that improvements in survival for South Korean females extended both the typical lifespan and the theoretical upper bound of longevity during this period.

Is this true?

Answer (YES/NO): NO